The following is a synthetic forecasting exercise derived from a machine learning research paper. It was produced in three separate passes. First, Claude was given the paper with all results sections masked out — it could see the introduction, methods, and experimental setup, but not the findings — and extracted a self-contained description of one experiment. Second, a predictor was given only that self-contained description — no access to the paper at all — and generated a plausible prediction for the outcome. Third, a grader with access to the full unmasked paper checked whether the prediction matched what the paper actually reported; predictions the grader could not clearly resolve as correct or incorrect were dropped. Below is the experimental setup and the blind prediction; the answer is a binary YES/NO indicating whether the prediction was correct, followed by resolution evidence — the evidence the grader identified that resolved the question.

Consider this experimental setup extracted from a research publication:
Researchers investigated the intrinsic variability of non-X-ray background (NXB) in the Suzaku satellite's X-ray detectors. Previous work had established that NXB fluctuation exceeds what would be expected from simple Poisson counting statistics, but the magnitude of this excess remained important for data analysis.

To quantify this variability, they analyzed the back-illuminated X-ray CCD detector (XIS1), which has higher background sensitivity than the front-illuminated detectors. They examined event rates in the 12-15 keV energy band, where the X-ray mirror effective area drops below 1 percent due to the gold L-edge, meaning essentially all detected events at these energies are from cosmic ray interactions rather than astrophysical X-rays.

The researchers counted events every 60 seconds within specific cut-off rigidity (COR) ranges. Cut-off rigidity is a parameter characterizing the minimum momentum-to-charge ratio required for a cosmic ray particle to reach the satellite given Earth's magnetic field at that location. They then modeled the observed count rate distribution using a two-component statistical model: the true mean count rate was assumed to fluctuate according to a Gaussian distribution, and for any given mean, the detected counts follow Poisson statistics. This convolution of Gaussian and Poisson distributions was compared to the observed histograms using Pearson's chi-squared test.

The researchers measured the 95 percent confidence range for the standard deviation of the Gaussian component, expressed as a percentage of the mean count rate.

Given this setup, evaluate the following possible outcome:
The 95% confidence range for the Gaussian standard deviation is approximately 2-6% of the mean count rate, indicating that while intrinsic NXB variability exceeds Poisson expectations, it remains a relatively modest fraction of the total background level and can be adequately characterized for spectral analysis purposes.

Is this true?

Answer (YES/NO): NO